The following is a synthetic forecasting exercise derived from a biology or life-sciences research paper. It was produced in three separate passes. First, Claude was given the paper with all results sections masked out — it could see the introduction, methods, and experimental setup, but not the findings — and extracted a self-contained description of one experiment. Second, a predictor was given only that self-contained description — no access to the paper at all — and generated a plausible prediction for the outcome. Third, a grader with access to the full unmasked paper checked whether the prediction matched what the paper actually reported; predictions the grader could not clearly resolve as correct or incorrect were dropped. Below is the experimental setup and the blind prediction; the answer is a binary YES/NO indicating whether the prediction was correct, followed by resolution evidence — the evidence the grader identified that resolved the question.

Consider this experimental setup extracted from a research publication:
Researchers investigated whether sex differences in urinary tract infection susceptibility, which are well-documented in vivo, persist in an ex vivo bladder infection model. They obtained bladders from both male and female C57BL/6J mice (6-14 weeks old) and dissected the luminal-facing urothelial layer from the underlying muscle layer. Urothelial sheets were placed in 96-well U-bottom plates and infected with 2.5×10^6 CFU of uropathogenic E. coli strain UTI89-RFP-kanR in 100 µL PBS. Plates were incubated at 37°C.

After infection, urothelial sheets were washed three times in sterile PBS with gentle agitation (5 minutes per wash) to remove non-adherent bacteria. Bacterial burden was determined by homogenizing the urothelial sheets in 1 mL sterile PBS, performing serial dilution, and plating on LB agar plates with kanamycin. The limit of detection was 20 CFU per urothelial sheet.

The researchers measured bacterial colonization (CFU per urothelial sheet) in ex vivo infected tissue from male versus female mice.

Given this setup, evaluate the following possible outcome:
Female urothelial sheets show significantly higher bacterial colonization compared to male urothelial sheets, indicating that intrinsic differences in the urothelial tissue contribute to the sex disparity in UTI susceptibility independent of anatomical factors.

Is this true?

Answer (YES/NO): NO